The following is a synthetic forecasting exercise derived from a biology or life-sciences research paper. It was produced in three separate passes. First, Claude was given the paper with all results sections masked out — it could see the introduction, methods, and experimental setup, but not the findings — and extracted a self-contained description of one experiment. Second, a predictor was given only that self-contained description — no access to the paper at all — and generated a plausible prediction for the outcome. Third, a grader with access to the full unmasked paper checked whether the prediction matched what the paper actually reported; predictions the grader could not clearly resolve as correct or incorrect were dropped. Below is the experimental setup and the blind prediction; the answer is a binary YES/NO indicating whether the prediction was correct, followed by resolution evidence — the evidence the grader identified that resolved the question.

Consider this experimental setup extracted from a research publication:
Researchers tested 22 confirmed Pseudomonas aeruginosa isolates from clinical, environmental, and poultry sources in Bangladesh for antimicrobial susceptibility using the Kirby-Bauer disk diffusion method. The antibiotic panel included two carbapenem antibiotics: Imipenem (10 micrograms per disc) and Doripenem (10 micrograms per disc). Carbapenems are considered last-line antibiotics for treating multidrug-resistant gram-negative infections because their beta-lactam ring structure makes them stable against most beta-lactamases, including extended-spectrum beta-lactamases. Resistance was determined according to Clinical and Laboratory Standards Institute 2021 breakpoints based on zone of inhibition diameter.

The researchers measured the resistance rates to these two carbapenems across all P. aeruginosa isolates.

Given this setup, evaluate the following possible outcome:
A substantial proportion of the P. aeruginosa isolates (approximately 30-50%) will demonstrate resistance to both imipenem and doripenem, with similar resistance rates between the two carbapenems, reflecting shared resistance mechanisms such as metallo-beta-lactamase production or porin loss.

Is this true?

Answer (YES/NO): NO